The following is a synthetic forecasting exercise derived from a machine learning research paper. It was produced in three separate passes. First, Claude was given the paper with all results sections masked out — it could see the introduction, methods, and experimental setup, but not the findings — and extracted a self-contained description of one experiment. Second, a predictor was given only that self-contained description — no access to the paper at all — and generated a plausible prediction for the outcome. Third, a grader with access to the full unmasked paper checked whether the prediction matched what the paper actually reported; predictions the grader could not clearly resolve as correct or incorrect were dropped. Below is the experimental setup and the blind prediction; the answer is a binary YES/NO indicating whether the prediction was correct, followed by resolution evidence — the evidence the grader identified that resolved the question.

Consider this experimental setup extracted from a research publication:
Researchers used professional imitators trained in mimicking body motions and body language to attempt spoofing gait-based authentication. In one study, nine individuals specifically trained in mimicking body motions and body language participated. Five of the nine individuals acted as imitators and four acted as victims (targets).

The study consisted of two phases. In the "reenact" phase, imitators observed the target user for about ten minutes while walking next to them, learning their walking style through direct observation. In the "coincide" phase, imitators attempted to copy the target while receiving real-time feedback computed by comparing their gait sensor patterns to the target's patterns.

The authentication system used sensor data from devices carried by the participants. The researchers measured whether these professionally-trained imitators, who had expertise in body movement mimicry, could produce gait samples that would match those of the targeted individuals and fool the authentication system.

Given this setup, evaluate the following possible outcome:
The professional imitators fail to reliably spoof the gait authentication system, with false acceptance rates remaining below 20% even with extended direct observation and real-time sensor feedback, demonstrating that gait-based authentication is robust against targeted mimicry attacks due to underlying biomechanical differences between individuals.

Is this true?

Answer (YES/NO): YES